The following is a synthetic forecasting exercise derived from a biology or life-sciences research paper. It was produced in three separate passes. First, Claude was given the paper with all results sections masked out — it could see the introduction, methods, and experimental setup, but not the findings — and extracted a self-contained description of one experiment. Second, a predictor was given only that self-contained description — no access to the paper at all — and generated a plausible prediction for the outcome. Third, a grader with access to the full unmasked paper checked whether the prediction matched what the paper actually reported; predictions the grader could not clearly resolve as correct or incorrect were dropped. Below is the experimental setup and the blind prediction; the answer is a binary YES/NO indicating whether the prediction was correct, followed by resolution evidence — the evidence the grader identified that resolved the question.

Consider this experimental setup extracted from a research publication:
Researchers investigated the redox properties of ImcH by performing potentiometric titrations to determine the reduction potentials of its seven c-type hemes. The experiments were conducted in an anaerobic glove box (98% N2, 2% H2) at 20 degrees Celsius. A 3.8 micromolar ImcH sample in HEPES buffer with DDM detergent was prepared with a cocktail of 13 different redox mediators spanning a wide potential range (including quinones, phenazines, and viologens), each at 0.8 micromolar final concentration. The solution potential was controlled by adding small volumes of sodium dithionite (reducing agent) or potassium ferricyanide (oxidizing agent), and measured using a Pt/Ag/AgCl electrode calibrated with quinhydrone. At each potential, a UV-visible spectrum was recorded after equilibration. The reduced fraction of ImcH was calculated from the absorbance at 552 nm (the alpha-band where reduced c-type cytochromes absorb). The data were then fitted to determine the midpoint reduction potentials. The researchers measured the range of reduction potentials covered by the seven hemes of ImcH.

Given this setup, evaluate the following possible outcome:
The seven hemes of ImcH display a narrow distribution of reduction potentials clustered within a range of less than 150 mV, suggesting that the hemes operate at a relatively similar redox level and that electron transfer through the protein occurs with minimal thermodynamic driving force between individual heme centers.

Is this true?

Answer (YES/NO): NO